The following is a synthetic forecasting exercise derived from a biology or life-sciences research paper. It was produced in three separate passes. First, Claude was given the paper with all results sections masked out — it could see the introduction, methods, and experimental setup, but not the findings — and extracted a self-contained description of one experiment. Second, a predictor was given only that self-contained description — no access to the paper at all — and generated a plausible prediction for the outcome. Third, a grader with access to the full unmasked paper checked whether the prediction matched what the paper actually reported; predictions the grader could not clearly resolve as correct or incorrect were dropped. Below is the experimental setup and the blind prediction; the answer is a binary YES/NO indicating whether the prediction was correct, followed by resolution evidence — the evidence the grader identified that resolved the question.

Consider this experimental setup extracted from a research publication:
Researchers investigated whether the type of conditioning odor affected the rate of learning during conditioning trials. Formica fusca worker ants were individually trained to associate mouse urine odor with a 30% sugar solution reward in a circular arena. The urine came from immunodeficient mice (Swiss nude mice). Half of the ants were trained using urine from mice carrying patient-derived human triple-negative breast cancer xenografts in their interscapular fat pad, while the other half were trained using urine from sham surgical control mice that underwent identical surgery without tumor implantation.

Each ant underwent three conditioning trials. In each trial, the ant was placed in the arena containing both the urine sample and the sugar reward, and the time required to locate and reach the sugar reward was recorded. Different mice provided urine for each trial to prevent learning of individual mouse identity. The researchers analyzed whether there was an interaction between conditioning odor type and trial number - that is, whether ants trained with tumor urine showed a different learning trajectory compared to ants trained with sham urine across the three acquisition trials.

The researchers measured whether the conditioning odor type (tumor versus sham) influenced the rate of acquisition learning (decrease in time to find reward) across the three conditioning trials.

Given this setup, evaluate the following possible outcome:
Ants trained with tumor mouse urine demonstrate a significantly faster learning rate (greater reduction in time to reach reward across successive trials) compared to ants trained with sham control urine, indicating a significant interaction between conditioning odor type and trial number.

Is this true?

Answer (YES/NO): NO